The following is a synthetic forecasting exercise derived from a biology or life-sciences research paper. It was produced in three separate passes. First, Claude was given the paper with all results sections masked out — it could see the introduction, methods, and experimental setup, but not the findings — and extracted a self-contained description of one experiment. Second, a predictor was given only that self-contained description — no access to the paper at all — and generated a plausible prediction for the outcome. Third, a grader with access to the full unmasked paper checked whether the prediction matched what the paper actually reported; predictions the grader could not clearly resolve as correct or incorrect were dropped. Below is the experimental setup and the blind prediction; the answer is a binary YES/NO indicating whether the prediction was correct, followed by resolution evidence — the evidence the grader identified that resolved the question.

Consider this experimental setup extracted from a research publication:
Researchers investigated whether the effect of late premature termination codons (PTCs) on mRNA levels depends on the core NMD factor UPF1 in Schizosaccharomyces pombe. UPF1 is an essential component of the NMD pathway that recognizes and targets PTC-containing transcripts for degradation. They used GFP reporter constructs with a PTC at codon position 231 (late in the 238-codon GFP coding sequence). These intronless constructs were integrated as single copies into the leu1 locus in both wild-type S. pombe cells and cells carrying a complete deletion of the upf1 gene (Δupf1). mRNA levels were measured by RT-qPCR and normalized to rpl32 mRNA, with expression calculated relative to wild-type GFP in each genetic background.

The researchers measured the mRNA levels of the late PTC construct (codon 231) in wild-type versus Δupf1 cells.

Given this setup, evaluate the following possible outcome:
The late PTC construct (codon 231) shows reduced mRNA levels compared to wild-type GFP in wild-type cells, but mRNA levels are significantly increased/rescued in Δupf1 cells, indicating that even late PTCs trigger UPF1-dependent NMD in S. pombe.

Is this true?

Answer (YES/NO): NO